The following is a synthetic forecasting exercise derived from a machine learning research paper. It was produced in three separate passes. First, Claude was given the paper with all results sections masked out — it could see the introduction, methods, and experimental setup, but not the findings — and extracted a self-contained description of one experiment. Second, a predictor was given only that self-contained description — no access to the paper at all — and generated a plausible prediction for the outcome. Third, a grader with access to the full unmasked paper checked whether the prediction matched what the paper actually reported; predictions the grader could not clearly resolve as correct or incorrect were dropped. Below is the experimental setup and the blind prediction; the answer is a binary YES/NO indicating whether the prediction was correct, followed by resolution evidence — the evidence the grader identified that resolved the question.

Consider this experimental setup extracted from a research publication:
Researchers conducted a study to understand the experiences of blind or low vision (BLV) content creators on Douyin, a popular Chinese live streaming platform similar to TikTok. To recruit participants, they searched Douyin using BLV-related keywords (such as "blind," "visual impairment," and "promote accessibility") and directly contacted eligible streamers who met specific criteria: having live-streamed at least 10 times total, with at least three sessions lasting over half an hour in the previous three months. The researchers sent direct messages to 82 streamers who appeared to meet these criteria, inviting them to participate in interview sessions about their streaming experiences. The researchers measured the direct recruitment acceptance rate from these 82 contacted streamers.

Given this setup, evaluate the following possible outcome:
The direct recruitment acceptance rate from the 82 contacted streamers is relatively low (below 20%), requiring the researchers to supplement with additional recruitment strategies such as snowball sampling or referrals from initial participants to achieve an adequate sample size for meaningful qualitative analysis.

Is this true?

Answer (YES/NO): YES